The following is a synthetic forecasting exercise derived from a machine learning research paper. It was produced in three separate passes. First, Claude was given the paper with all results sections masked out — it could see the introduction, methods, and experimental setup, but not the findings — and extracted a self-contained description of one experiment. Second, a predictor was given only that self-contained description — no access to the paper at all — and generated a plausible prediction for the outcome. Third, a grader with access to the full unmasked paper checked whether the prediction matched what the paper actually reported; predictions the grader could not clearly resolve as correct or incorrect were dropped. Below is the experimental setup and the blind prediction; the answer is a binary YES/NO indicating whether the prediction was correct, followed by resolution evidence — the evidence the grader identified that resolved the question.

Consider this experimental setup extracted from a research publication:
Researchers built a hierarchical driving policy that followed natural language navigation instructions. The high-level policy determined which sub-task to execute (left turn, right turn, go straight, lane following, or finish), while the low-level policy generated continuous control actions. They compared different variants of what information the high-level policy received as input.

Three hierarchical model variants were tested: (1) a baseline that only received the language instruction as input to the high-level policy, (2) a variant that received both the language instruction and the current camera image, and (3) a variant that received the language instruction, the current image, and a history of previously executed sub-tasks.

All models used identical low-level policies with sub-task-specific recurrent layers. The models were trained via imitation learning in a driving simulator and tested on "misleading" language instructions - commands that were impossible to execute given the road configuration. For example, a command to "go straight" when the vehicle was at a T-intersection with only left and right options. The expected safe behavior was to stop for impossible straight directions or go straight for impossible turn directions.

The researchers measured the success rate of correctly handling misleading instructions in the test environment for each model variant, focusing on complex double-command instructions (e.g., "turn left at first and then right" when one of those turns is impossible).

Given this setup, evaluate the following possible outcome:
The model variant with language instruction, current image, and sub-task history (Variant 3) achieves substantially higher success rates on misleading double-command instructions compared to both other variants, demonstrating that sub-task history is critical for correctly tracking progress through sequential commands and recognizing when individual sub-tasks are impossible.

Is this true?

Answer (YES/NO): NO